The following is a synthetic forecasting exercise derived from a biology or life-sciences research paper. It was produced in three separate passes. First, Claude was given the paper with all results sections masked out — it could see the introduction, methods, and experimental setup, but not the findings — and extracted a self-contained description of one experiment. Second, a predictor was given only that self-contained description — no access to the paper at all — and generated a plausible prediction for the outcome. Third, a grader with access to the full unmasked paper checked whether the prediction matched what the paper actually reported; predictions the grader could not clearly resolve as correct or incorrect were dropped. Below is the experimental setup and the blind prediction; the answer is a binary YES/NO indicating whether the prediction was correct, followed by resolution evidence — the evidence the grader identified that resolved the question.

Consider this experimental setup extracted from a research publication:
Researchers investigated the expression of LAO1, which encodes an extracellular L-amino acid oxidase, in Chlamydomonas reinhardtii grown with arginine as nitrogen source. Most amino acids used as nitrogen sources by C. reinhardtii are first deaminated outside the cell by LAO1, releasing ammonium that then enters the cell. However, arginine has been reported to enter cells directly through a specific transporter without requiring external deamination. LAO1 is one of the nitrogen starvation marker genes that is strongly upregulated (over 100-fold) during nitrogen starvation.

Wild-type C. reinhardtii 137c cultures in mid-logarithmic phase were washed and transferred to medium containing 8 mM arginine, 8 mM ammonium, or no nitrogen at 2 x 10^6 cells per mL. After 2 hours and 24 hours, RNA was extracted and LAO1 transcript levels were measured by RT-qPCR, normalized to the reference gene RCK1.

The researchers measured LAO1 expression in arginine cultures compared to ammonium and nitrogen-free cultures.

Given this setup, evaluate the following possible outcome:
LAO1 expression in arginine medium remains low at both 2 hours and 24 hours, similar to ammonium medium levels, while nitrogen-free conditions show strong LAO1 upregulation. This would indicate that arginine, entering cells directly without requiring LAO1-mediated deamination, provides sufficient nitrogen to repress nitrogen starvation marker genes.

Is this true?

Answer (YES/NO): NO